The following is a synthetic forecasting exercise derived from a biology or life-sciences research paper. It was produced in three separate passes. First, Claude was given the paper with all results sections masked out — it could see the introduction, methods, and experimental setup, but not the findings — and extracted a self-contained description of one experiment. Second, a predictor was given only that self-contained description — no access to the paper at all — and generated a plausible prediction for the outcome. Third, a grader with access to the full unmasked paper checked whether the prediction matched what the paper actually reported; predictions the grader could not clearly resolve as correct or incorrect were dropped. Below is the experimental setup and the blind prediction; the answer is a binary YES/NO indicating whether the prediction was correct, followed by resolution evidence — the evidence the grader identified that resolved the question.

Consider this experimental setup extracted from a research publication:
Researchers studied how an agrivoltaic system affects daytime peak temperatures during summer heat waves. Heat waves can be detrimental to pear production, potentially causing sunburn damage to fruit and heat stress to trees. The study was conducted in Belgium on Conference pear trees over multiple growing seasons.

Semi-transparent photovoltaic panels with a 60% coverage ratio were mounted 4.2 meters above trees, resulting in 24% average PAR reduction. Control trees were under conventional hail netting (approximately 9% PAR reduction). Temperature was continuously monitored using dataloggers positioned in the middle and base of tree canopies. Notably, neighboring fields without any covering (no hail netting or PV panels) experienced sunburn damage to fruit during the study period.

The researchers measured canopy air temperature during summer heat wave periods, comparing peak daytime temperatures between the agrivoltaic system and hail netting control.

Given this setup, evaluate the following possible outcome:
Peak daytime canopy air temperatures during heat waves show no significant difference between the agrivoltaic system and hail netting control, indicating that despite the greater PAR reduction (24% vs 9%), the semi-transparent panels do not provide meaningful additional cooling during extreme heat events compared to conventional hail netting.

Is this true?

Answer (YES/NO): YES